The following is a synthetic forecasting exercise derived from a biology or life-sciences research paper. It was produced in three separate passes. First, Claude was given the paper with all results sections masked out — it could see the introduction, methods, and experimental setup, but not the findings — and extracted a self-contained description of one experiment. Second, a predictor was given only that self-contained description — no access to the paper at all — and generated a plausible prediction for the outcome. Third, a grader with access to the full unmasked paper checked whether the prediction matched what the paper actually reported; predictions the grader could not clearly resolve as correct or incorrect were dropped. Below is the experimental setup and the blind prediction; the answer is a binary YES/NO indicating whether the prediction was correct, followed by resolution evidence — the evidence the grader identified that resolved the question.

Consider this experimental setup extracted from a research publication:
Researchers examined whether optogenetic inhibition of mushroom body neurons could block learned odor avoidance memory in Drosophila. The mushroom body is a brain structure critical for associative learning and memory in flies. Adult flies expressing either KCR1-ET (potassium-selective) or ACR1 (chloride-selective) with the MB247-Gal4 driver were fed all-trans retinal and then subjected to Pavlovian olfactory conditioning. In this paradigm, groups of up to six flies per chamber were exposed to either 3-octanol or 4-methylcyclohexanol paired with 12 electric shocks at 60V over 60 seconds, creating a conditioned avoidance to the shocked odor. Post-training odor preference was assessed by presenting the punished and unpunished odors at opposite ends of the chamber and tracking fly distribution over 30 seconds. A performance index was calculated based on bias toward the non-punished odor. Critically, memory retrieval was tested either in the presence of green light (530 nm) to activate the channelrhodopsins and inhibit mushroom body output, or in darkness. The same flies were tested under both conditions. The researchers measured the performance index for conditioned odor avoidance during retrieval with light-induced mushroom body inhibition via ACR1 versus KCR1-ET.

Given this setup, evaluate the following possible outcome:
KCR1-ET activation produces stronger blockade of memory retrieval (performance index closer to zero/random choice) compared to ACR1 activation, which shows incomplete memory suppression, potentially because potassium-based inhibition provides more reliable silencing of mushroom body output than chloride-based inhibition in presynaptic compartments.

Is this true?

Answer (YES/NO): NO